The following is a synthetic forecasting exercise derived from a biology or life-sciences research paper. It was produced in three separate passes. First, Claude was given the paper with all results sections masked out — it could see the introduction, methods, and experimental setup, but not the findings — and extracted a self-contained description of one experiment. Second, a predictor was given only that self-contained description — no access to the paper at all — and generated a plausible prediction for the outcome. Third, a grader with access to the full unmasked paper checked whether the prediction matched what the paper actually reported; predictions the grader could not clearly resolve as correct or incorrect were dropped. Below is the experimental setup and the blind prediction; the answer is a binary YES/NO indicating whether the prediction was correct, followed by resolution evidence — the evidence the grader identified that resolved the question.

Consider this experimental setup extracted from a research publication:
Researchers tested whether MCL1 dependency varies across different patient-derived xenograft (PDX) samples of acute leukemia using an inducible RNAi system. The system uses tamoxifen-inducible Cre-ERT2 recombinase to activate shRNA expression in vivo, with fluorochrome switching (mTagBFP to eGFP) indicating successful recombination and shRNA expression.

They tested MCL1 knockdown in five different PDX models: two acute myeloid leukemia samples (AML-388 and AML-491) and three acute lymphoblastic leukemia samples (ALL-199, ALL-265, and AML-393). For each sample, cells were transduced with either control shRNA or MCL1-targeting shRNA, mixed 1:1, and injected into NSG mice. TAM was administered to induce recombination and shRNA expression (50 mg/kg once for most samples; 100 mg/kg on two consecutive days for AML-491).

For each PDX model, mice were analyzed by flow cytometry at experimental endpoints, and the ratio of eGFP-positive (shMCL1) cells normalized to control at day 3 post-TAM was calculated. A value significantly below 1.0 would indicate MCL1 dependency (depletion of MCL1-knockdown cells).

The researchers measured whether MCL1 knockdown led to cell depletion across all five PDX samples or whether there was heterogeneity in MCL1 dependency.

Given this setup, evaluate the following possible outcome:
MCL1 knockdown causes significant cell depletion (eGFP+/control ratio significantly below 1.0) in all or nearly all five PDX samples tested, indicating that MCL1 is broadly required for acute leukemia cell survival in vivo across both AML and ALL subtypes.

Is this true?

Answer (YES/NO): NO